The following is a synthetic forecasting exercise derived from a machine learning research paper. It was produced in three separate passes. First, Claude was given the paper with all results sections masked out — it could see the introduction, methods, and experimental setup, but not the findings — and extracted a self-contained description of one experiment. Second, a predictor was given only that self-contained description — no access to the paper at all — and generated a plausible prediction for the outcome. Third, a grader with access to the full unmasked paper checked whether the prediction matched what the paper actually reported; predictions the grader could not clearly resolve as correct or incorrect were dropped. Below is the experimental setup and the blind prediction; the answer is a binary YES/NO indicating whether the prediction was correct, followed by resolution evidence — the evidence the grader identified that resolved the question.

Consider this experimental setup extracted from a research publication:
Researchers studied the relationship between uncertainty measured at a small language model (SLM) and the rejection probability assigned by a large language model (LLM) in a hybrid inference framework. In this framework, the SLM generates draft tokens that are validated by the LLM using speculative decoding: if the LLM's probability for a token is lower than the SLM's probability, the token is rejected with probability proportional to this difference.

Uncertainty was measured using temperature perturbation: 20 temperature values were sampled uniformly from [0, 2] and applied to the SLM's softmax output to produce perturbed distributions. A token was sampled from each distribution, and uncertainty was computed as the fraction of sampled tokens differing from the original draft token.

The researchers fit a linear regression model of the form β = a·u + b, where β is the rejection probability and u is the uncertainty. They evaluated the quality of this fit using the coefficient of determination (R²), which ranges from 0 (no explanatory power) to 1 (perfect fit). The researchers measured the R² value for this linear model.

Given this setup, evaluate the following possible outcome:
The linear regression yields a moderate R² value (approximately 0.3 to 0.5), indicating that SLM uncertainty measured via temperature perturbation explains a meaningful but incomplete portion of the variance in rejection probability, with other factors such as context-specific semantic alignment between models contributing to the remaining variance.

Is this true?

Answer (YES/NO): NO